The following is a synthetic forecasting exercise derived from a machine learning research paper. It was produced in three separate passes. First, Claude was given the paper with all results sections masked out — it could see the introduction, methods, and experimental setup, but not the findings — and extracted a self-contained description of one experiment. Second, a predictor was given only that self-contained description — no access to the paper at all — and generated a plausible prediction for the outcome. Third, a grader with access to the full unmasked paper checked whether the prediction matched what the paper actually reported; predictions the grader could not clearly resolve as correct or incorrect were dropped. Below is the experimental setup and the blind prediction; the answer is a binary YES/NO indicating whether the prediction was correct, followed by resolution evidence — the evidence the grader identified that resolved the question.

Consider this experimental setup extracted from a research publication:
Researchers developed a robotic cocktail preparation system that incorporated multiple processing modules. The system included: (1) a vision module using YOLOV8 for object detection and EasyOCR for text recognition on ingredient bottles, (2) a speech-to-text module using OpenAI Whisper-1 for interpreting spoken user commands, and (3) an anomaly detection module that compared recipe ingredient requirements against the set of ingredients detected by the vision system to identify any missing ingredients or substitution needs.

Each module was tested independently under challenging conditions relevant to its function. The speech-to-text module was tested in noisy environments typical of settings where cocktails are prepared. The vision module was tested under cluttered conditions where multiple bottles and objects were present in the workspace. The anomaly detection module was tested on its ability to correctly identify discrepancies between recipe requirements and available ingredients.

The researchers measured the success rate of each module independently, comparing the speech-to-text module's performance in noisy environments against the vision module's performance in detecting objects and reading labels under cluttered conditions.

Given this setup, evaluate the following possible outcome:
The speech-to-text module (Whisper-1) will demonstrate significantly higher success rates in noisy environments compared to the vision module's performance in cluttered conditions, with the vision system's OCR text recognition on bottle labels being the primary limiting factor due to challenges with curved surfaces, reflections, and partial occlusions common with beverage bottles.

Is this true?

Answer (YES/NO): NO